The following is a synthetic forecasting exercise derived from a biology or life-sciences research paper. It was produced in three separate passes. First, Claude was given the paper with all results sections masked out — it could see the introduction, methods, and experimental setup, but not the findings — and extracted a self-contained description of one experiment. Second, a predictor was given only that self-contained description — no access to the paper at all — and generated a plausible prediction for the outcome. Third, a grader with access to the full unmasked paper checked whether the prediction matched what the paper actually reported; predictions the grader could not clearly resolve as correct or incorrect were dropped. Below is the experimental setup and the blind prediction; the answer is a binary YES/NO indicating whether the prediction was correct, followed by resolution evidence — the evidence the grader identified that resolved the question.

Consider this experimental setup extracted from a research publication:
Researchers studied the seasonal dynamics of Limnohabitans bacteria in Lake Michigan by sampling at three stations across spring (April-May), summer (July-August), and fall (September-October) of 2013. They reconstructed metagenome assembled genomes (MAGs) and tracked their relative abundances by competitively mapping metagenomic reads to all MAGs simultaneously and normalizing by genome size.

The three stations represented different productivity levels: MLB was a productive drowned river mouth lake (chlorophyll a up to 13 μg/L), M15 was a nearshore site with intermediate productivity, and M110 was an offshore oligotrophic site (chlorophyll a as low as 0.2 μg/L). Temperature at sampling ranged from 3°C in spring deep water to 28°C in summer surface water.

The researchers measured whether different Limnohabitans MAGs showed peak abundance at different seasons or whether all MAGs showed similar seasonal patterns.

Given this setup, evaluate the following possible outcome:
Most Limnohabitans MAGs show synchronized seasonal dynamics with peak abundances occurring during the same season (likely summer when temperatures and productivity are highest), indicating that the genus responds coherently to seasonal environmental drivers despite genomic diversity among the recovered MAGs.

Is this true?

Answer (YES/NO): NO